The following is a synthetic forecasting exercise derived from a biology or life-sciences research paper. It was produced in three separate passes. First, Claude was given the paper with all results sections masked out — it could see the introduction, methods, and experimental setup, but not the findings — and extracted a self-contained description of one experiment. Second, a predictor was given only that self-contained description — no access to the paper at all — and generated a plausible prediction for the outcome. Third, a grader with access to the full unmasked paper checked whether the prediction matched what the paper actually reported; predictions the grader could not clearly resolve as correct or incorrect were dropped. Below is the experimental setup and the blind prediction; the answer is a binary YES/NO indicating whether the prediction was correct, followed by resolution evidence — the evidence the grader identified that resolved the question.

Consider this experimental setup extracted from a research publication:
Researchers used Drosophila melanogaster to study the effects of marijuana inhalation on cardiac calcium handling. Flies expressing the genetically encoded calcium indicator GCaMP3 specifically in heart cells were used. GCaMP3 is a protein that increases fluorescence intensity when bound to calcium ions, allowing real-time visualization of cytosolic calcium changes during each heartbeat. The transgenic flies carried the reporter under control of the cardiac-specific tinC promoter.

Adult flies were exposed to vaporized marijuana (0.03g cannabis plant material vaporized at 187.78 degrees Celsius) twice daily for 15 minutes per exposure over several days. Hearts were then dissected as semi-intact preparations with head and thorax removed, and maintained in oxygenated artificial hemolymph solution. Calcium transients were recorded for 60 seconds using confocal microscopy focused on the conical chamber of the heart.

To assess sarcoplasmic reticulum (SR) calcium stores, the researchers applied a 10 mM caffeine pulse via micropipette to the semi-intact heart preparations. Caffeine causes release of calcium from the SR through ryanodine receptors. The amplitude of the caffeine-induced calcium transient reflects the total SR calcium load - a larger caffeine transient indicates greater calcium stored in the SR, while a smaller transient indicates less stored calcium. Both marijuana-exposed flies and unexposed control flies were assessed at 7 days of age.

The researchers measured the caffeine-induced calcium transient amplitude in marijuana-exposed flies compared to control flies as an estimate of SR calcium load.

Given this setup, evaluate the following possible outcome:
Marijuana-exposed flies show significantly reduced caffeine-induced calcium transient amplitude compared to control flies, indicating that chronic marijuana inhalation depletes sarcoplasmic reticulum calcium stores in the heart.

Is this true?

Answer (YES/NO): NO